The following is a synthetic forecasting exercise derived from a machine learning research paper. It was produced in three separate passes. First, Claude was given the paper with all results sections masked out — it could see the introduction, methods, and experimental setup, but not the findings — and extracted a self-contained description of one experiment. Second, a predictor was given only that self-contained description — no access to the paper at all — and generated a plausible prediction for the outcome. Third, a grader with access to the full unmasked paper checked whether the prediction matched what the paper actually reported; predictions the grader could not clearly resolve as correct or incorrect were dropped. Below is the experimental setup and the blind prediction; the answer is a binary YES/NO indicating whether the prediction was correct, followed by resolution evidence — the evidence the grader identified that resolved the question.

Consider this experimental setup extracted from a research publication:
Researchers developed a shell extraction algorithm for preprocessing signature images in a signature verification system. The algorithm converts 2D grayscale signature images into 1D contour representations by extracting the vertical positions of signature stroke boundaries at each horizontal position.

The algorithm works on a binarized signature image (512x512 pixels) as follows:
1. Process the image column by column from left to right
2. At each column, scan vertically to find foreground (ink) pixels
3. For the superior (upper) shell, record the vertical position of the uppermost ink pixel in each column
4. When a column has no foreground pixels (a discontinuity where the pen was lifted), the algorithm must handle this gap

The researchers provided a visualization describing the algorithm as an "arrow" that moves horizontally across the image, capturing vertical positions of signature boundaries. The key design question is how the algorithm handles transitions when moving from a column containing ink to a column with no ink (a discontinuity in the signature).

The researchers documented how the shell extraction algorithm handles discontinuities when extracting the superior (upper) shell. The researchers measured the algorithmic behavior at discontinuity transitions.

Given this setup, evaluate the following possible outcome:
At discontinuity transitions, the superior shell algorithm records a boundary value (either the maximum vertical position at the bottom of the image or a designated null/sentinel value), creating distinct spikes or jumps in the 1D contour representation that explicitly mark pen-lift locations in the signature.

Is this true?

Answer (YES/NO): NO